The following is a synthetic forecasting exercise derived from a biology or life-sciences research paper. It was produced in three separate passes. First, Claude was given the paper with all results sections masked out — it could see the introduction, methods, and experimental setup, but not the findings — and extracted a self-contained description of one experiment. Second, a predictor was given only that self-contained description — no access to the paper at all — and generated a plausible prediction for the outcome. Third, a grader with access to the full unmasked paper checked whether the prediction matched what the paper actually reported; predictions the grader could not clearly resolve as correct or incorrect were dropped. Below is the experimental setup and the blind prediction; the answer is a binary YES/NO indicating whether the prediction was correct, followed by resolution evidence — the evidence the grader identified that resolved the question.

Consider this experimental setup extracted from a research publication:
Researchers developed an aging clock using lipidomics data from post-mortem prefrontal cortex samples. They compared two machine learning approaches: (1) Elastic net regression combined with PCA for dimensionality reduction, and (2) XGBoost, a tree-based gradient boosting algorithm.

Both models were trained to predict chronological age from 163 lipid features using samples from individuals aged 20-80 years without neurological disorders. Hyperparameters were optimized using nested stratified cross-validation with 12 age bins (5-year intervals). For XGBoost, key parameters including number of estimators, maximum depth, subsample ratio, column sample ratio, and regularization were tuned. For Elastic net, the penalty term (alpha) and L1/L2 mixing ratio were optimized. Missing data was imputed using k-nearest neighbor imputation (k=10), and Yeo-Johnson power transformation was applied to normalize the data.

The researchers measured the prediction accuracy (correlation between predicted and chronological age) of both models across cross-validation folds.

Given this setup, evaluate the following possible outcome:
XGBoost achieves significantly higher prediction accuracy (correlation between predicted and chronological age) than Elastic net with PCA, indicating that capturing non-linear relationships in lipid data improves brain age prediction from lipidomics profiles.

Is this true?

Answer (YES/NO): NO